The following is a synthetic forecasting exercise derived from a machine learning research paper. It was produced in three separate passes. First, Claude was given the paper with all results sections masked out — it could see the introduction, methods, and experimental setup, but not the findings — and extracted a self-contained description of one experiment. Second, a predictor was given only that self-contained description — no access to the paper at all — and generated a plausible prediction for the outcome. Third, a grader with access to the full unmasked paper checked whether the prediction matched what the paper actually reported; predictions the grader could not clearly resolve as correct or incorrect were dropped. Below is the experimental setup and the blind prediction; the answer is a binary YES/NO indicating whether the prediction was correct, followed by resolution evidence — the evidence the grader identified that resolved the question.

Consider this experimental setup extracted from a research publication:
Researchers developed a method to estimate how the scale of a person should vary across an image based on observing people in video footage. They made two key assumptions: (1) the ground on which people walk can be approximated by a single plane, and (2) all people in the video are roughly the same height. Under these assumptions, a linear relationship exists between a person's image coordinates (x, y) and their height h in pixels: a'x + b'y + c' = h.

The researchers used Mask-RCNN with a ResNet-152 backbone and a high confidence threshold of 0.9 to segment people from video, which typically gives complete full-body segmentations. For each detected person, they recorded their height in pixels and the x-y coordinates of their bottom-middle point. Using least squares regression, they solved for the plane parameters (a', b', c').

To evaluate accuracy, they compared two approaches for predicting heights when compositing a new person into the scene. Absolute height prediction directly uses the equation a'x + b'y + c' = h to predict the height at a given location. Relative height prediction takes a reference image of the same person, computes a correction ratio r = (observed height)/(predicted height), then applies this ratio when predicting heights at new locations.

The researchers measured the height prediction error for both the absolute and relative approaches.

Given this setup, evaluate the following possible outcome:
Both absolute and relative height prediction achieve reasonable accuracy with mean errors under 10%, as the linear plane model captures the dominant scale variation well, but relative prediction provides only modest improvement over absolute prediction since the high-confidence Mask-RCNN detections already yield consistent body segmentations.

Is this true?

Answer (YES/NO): NO